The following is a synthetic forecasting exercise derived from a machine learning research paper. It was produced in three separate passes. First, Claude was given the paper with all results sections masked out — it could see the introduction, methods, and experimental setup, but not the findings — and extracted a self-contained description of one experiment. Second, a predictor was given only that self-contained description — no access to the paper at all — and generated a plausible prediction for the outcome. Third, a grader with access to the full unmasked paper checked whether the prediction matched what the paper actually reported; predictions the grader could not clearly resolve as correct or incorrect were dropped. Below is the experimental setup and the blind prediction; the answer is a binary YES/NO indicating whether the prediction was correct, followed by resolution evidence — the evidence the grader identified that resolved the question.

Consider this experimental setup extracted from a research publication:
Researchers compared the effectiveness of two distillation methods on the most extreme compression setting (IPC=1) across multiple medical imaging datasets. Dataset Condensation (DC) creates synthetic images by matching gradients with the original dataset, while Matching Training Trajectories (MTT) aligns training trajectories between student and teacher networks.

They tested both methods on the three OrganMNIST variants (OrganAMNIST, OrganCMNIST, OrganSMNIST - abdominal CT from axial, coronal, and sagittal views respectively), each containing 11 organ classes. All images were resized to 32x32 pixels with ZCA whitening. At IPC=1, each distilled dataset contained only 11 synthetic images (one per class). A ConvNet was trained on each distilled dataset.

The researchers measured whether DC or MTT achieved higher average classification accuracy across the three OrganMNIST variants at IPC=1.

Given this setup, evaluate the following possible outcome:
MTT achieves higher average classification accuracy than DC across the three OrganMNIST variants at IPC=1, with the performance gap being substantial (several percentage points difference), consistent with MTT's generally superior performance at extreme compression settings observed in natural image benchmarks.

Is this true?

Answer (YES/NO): YES